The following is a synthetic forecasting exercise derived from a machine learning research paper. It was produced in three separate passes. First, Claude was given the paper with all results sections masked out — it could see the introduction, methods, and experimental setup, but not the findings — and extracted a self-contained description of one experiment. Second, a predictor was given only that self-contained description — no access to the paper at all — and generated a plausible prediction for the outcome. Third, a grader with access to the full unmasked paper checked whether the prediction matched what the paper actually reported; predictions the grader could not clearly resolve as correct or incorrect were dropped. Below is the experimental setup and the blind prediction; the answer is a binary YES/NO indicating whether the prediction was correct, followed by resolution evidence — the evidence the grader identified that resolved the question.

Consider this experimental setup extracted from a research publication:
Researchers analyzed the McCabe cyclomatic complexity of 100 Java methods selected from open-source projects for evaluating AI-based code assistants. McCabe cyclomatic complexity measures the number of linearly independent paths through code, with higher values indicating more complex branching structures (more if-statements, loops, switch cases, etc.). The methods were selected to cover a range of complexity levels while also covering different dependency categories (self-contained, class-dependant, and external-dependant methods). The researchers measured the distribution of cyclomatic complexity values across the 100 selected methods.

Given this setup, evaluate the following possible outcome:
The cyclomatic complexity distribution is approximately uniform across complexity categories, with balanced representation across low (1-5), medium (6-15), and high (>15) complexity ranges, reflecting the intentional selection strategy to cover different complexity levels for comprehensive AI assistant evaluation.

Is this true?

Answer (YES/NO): NO